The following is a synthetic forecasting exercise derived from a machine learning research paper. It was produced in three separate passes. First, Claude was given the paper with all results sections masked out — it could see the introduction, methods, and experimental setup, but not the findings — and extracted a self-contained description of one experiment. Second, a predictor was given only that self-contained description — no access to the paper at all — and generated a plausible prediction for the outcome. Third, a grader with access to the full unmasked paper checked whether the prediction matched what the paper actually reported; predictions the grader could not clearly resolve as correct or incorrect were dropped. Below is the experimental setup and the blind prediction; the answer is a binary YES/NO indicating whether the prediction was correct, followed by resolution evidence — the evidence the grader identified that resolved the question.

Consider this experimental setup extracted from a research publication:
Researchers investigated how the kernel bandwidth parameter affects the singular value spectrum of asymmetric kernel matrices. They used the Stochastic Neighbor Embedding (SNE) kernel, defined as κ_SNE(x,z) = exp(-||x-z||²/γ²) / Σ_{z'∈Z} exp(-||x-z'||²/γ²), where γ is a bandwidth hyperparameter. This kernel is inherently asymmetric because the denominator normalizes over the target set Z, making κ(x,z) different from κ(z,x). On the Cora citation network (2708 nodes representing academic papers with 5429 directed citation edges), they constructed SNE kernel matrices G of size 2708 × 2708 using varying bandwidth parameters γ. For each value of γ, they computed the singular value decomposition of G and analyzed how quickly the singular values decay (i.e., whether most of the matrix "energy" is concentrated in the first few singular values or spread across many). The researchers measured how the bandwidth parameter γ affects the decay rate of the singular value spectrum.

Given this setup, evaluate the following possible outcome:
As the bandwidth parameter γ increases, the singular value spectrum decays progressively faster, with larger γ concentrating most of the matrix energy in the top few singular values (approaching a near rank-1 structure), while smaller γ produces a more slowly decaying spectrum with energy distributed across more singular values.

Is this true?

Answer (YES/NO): YES